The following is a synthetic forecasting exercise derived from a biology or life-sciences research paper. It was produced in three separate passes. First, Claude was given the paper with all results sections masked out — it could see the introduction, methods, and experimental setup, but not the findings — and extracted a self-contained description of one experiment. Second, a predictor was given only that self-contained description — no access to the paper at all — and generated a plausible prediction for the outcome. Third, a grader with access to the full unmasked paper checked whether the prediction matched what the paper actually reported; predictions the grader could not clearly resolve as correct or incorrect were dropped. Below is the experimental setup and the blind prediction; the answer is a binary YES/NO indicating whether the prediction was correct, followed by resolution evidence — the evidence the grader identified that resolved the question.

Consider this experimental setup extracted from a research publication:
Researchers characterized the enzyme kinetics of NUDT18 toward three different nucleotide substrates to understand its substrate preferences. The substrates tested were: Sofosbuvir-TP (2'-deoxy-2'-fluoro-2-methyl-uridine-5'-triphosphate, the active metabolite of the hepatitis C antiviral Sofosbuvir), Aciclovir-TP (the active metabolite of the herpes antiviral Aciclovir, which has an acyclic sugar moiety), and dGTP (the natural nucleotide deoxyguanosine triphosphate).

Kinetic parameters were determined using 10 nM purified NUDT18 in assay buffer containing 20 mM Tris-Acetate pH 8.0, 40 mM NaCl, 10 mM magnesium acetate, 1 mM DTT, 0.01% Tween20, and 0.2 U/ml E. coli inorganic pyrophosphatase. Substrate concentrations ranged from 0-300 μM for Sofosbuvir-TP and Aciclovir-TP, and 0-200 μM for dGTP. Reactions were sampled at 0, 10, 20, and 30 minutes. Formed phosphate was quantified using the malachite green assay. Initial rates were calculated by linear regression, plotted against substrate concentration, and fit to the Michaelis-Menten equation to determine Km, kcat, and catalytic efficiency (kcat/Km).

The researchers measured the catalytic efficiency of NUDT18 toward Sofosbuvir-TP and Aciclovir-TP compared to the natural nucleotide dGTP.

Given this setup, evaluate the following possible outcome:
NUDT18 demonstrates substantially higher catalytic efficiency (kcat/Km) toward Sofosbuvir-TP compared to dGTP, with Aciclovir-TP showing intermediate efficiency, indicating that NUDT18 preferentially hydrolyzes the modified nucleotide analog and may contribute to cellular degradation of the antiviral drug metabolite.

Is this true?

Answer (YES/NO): NO